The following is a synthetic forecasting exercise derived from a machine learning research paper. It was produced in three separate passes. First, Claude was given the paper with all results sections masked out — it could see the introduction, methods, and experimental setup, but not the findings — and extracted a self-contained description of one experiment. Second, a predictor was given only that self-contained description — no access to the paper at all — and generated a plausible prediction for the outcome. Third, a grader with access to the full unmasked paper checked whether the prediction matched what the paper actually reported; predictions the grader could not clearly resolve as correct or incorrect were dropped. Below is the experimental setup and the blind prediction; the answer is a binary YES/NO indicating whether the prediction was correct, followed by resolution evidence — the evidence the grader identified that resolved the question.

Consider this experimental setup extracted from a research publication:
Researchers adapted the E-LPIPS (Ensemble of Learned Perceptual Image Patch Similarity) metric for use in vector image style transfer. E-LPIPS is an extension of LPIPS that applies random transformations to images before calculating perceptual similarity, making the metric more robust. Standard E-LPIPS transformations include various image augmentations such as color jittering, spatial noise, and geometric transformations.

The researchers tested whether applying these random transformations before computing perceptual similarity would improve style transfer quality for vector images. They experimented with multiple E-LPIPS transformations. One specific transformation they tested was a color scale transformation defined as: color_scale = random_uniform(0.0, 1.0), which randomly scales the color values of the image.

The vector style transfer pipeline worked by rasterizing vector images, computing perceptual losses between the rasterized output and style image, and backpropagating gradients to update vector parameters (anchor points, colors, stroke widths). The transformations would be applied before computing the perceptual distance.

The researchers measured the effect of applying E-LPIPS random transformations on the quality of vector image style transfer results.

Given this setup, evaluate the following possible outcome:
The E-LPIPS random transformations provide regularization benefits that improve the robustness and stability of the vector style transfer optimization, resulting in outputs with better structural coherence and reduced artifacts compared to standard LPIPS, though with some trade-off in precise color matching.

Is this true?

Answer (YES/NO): NO